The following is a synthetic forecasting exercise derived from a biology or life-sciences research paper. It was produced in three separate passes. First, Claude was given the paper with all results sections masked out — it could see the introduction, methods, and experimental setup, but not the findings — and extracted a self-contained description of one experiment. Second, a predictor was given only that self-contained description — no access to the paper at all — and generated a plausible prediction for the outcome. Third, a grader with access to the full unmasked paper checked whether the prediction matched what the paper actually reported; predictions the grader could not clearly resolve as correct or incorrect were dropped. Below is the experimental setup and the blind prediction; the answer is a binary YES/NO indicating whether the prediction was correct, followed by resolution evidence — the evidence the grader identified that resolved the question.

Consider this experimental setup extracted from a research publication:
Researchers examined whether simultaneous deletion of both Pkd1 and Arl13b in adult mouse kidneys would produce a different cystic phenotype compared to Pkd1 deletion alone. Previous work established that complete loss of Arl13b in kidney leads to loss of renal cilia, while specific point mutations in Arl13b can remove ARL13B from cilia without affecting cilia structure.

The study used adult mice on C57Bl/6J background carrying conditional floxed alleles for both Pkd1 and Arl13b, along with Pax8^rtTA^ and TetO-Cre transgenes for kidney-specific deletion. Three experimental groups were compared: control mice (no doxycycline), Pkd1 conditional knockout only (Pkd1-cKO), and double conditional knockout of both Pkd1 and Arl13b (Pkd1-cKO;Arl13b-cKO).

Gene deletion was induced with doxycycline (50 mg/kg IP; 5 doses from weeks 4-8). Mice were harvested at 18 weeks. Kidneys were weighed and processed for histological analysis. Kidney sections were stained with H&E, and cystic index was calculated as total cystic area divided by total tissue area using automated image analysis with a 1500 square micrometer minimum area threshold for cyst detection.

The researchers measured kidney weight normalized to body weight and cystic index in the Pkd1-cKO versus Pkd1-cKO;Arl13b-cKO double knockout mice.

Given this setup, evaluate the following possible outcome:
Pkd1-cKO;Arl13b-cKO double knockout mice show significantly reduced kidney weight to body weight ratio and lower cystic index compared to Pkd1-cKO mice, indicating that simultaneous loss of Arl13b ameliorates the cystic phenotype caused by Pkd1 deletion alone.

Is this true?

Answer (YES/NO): YES